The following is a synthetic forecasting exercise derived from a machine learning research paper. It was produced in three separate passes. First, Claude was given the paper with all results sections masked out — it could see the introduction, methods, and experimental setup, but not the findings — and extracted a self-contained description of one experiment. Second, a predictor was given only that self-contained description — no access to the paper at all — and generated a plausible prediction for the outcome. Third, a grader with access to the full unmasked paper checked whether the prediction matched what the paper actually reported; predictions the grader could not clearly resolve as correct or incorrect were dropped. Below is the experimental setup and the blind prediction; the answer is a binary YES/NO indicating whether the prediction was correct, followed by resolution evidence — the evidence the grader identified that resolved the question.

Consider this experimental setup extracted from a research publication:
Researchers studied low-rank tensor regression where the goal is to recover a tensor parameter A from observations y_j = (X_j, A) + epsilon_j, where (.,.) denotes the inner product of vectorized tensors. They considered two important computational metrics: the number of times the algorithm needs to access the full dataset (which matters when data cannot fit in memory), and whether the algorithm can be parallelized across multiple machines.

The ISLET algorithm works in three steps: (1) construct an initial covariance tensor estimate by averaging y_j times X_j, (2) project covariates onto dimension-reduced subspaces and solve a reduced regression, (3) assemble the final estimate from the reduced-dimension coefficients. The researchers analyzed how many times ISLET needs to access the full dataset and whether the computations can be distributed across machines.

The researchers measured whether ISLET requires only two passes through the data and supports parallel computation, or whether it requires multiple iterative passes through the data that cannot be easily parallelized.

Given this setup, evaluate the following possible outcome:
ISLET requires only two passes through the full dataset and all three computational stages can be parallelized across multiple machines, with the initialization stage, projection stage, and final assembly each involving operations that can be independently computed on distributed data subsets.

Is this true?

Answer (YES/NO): NO